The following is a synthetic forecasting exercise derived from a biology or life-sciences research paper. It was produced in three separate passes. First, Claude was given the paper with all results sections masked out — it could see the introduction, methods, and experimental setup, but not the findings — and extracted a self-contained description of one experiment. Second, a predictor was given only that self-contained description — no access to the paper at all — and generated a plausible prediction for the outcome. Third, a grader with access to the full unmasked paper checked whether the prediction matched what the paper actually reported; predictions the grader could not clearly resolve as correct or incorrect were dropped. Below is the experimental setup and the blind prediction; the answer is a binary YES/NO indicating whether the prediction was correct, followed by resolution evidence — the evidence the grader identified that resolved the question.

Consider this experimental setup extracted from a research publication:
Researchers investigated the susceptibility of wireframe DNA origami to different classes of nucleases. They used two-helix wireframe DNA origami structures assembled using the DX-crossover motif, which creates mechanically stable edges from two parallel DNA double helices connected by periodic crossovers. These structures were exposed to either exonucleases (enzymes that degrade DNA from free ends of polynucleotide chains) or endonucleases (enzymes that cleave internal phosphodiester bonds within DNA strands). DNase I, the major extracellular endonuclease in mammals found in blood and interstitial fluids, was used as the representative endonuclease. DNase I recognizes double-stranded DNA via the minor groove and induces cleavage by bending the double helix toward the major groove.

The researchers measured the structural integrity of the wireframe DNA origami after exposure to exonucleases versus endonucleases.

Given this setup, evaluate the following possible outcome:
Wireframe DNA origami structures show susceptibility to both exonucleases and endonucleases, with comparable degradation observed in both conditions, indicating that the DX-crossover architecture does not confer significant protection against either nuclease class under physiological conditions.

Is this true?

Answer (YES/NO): NO